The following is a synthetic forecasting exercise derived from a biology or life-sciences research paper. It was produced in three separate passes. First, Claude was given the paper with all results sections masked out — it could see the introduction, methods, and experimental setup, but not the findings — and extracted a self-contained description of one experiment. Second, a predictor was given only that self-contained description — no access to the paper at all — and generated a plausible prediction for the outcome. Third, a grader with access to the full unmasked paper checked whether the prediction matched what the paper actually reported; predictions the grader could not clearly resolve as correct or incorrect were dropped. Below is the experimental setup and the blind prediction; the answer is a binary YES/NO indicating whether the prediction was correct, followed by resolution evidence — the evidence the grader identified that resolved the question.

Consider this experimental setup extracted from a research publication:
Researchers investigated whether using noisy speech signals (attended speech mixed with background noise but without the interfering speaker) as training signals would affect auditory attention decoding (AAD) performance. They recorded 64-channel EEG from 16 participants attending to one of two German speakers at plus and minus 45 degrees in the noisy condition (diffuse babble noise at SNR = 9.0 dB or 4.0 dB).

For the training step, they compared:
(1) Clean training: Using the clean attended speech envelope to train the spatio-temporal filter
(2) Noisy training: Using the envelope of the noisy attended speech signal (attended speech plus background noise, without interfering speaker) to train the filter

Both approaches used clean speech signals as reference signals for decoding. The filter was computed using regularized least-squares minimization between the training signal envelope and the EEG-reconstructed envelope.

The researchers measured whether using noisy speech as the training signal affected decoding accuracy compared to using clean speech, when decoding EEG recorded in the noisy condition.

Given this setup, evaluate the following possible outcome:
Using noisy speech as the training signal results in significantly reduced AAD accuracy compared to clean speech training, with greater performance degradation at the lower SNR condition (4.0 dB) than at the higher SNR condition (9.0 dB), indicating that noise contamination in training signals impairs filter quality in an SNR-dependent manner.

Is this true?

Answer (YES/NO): NO